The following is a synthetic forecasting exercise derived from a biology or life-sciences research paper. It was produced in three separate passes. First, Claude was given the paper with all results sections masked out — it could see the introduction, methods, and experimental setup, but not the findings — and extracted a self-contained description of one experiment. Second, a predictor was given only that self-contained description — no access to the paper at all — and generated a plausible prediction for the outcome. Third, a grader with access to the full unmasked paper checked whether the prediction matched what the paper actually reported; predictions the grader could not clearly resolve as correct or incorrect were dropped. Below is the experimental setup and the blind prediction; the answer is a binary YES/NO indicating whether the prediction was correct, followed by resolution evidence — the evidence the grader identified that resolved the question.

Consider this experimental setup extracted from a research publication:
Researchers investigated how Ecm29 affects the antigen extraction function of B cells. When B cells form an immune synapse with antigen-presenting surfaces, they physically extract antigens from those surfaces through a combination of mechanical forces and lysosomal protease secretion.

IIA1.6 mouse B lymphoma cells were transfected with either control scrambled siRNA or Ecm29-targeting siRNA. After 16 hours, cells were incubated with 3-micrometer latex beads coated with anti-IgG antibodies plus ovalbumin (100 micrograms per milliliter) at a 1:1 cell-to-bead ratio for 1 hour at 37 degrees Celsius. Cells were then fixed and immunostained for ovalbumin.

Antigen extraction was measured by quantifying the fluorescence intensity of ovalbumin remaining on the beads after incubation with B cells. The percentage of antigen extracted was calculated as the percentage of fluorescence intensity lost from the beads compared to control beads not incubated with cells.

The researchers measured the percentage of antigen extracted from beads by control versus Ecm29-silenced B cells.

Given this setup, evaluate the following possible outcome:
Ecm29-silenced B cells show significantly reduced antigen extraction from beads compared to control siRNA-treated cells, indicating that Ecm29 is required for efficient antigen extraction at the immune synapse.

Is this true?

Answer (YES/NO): YES